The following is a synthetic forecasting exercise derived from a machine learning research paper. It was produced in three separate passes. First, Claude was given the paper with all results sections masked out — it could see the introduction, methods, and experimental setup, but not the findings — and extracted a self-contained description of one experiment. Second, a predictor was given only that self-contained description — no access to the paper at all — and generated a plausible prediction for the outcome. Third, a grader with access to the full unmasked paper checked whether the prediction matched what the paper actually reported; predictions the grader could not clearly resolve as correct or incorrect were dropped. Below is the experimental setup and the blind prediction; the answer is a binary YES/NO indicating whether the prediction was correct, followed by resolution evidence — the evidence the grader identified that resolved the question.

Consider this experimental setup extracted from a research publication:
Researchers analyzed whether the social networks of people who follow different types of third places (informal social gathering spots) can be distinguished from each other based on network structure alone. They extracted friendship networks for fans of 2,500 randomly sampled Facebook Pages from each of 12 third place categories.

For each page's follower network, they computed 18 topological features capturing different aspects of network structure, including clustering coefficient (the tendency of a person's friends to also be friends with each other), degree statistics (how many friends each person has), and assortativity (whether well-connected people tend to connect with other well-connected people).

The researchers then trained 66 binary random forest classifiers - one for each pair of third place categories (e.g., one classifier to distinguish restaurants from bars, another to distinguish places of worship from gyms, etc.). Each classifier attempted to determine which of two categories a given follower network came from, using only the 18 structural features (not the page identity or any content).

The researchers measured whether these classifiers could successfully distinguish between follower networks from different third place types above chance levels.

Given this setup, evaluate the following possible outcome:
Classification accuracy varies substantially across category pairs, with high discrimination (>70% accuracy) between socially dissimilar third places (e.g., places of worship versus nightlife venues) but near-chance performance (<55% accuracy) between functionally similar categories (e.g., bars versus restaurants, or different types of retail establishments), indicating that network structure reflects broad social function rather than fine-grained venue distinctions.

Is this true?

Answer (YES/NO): NO